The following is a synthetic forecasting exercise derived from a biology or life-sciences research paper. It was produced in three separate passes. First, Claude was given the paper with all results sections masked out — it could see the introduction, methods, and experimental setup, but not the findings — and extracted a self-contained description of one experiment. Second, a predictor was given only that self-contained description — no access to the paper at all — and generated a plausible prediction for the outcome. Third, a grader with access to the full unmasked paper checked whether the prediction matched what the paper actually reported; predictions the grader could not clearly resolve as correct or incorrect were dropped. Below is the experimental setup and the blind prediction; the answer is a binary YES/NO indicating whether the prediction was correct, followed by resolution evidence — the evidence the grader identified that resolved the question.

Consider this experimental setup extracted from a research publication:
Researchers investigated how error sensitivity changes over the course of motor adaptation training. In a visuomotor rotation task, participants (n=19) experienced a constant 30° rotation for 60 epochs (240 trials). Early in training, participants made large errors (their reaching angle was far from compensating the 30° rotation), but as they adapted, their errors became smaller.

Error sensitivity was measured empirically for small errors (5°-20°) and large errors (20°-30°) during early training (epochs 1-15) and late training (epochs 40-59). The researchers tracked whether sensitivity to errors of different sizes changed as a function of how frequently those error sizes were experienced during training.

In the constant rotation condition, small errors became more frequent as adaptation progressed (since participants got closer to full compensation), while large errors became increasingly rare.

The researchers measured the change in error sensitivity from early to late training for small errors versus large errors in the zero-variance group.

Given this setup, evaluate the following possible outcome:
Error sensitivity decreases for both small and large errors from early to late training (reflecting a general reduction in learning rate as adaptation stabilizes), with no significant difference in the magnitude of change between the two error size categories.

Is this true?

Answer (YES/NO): NO